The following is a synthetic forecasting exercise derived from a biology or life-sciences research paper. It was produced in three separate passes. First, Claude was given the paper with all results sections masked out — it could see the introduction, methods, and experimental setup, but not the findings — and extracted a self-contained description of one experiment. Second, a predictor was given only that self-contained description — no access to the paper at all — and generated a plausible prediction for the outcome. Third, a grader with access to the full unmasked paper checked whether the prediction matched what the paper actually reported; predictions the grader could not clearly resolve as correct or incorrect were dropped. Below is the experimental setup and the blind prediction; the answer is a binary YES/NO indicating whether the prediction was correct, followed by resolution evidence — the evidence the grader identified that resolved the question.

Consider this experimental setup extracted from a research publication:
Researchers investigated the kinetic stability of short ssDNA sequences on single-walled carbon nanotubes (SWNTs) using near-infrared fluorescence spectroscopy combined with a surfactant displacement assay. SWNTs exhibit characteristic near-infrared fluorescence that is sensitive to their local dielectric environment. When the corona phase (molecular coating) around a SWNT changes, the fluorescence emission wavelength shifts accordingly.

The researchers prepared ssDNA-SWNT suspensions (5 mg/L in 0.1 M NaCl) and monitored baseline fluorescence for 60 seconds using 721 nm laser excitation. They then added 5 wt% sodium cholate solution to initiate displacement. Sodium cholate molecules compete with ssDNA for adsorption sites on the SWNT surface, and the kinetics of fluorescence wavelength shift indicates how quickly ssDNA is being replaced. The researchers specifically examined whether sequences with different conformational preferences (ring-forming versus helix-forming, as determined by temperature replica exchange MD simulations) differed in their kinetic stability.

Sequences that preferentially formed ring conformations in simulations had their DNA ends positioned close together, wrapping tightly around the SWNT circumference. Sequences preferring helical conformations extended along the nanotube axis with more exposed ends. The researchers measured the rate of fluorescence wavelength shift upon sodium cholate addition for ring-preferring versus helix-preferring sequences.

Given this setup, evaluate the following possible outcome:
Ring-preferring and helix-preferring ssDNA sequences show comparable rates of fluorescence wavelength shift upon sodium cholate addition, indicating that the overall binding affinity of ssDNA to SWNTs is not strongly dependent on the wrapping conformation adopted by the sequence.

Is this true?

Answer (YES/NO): NO